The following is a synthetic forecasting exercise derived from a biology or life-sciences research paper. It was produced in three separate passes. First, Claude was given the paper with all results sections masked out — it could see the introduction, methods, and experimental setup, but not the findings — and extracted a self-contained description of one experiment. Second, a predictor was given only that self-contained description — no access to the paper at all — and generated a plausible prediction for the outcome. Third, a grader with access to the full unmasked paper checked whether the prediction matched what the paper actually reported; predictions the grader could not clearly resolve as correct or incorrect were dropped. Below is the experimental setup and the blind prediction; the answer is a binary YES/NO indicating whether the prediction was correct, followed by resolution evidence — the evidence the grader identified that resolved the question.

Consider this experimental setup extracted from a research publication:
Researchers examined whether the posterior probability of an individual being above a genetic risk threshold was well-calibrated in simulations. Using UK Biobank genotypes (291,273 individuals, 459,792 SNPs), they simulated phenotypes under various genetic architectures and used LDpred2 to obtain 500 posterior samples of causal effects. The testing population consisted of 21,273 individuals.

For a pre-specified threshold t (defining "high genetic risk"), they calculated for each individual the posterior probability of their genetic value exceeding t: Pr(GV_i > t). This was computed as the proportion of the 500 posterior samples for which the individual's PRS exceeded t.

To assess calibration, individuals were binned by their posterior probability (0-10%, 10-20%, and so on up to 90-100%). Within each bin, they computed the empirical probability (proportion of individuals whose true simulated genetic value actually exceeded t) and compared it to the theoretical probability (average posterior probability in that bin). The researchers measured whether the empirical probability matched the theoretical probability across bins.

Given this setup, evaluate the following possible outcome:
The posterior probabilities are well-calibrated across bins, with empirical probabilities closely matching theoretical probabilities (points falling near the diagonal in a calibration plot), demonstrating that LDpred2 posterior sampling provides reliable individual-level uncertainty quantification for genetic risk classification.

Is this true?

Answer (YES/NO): YES